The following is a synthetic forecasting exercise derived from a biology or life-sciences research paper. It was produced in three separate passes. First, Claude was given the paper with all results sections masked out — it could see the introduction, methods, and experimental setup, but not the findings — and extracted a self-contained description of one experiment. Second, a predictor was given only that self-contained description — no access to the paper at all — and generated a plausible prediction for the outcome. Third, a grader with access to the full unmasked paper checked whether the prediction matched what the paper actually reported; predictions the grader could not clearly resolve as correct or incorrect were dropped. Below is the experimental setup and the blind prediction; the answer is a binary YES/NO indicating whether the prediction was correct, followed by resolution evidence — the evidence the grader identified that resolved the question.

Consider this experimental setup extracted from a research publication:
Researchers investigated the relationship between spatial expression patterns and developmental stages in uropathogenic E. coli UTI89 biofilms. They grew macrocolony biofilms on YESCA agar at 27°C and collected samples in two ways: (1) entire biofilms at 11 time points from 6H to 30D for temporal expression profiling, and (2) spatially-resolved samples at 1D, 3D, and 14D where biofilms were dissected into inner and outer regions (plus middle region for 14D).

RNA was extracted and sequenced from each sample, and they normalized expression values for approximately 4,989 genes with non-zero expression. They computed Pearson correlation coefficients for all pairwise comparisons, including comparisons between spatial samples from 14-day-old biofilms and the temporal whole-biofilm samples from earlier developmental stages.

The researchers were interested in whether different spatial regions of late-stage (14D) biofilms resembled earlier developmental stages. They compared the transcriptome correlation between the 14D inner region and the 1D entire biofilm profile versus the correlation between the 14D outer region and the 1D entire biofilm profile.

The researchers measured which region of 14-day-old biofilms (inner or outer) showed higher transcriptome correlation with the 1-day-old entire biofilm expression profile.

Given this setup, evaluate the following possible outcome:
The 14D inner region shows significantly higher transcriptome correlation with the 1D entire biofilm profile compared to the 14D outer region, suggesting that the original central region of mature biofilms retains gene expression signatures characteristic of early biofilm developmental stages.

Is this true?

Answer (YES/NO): YES